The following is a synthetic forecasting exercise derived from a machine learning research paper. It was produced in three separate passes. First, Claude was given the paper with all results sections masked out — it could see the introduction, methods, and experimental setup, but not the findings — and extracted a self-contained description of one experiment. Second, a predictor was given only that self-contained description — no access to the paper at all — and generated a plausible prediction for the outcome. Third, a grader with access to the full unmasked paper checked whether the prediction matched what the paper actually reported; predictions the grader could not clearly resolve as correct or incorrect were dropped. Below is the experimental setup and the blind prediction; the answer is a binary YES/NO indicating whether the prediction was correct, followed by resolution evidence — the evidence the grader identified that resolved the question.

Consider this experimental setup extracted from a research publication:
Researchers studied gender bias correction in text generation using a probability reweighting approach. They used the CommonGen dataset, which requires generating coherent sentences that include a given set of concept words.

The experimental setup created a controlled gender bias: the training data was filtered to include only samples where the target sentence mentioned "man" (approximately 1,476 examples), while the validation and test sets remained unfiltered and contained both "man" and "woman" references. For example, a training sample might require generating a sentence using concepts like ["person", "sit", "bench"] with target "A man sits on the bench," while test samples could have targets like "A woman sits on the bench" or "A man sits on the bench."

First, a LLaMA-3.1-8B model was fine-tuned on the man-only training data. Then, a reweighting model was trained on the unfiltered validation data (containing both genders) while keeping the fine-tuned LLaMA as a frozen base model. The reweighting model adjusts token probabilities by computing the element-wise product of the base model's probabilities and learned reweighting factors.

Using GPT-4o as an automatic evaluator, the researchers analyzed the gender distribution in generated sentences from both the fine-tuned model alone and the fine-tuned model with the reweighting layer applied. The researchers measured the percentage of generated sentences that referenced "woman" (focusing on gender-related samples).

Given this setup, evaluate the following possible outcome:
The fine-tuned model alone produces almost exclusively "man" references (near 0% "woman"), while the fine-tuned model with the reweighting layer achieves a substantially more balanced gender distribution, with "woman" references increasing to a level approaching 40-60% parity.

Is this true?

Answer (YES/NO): NO